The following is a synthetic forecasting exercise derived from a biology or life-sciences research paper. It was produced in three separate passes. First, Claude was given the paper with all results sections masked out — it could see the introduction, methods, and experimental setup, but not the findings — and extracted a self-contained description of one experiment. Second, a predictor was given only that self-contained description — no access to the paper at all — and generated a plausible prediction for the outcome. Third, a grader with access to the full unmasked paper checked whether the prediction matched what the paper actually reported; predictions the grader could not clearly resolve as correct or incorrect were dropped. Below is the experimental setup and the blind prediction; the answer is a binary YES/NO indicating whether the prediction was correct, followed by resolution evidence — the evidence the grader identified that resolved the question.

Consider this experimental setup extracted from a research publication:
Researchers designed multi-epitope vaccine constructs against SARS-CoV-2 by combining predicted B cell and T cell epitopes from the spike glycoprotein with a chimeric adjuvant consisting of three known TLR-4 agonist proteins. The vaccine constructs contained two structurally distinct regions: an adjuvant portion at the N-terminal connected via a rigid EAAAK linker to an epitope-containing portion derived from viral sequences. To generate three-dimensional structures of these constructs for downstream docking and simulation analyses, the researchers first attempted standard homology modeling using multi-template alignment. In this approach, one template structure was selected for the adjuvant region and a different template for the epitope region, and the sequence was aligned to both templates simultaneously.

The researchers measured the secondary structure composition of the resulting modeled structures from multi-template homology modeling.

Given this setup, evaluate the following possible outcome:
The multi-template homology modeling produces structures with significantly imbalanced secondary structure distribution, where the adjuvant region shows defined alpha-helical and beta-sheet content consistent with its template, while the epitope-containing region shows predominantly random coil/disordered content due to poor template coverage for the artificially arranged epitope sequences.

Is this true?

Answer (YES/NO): NO